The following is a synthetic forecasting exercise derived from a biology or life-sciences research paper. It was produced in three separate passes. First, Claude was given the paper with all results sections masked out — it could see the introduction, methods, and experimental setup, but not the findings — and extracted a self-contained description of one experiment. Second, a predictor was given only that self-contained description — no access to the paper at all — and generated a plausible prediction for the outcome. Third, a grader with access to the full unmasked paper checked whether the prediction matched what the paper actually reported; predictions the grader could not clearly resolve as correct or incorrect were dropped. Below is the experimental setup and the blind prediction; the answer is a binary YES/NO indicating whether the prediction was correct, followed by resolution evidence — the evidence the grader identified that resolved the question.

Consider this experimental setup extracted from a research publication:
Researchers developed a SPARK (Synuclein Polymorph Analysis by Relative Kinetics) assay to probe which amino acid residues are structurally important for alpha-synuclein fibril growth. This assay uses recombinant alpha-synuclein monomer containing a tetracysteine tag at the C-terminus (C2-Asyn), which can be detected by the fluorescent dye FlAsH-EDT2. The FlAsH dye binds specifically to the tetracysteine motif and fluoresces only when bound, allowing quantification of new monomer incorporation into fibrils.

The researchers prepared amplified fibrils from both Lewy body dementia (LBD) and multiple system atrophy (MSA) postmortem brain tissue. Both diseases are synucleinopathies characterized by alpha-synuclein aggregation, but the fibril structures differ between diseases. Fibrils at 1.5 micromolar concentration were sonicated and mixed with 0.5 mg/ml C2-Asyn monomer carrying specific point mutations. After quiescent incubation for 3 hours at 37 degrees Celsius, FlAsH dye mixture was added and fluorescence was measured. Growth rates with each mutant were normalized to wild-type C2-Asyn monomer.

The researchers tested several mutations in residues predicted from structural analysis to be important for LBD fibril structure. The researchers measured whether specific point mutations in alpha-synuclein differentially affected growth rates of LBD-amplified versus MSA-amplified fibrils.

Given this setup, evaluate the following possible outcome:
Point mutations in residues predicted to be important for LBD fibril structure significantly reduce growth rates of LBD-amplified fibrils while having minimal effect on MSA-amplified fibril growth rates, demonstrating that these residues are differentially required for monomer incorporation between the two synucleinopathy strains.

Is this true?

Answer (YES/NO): YES